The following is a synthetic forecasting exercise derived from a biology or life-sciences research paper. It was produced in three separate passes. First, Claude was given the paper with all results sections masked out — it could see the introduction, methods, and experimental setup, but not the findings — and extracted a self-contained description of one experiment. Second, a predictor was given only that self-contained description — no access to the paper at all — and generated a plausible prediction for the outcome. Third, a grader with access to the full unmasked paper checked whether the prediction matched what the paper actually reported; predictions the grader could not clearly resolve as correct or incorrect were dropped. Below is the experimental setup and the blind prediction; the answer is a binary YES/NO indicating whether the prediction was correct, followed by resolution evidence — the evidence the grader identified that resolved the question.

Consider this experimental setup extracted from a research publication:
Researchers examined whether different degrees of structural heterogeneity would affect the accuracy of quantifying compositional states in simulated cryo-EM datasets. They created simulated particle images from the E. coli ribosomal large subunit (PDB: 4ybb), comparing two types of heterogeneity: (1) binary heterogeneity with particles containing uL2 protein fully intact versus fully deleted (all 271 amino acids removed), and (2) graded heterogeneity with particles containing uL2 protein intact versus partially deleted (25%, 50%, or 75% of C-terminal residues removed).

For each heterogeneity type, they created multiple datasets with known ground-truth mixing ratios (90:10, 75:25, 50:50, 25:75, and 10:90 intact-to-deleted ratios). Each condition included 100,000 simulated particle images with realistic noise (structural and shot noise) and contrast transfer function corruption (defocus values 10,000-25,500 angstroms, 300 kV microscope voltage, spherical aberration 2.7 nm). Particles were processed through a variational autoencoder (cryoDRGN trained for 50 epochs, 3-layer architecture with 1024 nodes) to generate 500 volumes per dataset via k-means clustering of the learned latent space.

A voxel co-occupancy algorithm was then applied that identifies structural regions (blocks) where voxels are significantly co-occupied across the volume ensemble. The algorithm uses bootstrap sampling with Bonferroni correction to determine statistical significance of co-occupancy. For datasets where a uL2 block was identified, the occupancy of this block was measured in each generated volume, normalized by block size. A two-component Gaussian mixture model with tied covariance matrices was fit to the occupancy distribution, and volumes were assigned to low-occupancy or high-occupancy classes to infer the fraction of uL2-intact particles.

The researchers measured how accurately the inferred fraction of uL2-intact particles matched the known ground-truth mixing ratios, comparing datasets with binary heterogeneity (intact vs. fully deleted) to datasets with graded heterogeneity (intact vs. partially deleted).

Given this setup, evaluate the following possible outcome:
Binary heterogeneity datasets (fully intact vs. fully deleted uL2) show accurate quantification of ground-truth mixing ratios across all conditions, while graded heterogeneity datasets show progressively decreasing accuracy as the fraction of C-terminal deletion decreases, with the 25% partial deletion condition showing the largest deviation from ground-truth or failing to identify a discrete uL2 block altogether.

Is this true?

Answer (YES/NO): NO